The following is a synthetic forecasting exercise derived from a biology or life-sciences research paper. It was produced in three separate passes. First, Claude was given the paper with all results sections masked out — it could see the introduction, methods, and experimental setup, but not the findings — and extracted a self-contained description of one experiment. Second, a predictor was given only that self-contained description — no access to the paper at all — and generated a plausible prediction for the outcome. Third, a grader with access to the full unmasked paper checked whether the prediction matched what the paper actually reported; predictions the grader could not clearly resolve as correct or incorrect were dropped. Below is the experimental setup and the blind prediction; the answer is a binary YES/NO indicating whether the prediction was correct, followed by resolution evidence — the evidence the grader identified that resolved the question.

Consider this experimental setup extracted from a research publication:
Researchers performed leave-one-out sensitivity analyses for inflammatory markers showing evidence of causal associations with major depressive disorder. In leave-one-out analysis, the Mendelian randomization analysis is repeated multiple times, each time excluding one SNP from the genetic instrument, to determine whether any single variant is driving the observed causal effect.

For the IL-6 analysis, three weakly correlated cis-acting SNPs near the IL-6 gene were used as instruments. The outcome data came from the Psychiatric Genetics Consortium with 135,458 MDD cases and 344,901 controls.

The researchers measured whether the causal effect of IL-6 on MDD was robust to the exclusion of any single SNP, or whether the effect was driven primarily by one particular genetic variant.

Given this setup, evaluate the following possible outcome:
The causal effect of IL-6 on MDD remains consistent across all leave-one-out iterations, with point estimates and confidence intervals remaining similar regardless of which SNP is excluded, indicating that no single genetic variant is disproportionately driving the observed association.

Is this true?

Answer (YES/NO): YES